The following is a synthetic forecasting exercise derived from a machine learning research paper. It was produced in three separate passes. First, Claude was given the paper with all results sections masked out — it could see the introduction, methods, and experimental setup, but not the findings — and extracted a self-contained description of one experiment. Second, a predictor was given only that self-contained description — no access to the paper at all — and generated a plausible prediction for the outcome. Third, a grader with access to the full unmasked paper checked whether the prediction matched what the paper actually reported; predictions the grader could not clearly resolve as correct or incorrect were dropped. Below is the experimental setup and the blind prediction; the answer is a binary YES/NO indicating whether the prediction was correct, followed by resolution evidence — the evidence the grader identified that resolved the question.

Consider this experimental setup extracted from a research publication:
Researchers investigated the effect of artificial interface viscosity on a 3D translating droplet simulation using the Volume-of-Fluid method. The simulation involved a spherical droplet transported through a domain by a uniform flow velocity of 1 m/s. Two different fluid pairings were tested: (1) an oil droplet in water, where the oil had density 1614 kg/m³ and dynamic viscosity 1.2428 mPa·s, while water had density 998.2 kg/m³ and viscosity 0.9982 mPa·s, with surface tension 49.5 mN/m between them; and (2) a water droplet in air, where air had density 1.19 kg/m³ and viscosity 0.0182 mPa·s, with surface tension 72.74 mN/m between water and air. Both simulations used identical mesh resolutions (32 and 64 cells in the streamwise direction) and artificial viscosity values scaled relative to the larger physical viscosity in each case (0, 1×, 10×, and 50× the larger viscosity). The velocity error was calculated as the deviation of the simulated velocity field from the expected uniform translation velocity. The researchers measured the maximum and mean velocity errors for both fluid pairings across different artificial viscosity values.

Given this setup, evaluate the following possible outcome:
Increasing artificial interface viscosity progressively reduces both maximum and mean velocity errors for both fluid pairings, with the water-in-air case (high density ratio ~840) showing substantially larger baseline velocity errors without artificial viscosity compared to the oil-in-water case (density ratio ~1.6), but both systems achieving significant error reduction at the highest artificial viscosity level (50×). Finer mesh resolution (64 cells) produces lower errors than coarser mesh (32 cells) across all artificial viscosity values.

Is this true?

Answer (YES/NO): NO